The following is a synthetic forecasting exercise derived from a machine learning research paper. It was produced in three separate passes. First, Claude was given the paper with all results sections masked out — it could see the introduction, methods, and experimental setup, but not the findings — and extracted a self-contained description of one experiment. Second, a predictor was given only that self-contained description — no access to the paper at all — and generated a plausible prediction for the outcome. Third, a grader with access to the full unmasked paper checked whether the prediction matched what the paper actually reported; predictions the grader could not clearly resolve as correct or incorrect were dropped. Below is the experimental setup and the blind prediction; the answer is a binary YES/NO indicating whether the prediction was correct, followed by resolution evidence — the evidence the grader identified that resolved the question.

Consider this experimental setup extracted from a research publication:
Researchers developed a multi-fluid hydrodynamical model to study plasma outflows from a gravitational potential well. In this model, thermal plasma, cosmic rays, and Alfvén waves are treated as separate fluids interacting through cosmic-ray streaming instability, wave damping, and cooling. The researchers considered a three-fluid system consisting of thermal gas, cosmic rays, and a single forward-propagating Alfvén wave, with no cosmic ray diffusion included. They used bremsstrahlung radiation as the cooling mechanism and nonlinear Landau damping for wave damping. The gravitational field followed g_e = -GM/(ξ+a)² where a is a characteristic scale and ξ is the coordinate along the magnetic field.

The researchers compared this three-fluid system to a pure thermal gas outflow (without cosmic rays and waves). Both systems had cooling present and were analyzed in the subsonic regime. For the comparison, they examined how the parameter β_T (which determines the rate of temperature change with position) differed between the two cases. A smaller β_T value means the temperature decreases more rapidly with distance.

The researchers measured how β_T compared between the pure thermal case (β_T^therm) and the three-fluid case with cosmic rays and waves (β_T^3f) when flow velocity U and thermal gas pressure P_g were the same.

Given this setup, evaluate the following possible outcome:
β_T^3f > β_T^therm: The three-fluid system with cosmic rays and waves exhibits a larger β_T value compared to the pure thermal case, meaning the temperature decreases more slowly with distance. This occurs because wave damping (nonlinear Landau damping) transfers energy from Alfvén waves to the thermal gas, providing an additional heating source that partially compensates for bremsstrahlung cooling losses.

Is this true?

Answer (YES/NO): NO